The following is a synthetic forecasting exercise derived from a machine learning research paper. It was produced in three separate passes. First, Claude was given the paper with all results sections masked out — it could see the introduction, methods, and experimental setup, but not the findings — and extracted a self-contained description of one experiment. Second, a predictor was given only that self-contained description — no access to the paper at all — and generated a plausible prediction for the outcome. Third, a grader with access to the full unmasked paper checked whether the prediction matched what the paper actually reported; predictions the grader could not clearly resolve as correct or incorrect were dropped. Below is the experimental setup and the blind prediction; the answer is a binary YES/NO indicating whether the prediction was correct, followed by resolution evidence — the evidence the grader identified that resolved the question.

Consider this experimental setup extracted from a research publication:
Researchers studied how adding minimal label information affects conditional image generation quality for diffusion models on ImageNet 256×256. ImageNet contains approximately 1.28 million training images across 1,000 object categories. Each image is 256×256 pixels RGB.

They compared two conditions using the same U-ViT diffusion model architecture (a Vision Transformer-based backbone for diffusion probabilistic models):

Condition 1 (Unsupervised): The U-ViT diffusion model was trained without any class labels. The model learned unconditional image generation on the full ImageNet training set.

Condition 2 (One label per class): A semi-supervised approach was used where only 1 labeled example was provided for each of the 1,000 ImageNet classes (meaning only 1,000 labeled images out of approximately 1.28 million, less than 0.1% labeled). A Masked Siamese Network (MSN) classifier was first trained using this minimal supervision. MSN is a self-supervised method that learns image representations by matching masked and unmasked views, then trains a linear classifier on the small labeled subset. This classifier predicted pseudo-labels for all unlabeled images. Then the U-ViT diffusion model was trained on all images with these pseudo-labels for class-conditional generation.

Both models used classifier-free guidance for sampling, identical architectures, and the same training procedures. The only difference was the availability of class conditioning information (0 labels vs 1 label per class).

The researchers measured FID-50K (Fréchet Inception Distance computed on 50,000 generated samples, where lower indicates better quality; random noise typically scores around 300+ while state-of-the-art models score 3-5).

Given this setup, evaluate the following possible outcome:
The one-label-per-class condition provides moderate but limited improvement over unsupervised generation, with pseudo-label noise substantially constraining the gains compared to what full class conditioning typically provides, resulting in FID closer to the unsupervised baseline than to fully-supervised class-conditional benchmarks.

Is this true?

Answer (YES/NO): NO